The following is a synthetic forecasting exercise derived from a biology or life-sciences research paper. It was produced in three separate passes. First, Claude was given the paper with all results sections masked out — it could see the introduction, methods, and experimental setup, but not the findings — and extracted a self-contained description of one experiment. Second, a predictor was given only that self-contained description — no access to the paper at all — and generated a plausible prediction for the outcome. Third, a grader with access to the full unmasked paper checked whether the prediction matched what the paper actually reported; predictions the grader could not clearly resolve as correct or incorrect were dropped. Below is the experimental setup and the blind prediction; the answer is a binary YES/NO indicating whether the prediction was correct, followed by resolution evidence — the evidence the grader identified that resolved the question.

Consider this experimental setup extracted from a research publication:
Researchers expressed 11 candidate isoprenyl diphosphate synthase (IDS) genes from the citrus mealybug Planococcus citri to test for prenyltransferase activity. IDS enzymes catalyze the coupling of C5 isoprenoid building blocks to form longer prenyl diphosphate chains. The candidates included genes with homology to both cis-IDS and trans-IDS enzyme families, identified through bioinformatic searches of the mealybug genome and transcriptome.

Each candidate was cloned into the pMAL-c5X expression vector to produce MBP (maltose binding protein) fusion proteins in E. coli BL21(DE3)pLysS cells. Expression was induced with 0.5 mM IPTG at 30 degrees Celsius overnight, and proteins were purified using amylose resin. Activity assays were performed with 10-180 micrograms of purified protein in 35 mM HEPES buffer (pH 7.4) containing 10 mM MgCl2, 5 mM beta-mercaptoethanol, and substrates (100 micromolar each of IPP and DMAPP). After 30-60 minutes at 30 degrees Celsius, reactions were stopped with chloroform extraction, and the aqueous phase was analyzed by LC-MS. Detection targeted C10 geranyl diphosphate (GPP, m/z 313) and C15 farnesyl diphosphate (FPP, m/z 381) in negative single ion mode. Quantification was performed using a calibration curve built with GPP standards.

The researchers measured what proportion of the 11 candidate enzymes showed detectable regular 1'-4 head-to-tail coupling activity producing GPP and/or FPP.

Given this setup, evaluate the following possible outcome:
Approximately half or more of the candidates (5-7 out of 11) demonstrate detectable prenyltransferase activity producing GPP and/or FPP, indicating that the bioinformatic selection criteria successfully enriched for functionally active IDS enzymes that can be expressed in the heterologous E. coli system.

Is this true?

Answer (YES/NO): YES